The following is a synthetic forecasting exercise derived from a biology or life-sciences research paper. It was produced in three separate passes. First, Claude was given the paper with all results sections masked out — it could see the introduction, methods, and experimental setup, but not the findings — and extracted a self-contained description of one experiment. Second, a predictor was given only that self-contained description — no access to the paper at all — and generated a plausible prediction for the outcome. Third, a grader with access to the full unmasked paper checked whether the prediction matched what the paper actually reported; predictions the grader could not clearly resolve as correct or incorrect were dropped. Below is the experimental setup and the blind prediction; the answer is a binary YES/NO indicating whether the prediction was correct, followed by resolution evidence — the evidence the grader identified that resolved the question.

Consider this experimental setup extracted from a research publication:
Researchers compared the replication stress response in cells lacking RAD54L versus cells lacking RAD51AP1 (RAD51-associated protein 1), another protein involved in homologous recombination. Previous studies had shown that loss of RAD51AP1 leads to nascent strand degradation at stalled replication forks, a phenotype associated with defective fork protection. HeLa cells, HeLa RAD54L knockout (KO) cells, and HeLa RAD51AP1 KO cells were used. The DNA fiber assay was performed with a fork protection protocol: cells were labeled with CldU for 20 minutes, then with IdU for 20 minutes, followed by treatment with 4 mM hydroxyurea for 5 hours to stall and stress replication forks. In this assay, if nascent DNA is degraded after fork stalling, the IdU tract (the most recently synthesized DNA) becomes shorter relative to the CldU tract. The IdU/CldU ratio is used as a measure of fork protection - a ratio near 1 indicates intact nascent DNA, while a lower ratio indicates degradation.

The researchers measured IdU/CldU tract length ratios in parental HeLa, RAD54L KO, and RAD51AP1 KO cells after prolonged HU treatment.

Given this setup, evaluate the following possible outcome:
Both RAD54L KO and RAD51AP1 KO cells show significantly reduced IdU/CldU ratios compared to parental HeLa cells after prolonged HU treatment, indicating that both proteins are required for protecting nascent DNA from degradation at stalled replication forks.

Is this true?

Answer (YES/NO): NO